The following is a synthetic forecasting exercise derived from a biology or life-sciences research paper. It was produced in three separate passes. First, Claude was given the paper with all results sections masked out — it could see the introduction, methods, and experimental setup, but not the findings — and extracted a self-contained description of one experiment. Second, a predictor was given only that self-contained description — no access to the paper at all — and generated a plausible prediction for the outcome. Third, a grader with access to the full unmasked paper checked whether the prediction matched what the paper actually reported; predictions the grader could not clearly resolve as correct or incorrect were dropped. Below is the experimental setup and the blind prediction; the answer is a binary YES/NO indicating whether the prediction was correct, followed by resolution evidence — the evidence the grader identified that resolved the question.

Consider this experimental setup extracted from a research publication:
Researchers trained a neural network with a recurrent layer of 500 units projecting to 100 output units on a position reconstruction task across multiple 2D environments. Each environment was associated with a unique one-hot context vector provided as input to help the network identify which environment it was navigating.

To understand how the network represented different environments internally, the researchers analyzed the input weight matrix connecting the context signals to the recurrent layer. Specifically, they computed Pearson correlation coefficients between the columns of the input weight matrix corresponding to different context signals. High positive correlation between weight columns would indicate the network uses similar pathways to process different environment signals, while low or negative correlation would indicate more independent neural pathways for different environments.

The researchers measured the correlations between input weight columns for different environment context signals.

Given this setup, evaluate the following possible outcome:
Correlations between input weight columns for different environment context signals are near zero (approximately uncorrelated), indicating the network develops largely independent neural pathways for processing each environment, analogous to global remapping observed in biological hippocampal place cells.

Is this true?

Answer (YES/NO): YES